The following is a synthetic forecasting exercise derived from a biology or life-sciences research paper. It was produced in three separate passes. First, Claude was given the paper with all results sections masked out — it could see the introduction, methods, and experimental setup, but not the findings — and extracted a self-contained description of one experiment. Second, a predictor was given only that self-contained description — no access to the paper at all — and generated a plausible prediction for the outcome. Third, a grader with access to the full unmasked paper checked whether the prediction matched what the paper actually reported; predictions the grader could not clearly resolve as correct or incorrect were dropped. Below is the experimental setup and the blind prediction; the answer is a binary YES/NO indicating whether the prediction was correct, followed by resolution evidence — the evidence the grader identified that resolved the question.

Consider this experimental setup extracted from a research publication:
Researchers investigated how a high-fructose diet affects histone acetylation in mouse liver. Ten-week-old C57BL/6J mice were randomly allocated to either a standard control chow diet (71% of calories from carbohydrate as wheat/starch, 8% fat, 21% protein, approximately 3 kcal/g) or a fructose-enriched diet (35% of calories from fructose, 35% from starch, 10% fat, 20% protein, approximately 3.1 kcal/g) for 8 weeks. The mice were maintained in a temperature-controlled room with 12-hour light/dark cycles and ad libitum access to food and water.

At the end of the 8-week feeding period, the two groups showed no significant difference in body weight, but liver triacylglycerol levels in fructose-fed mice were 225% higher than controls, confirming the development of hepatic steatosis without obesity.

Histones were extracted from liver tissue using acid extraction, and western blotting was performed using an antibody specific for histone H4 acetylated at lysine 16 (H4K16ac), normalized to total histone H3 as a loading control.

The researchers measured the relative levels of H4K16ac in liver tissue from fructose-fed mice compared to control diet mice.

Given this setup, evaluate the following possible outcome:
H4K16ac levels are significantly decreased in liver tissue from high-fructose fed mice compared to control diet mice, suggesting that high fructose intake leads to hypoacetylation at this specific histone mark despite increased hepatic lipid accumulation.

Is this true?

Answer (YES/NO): NO